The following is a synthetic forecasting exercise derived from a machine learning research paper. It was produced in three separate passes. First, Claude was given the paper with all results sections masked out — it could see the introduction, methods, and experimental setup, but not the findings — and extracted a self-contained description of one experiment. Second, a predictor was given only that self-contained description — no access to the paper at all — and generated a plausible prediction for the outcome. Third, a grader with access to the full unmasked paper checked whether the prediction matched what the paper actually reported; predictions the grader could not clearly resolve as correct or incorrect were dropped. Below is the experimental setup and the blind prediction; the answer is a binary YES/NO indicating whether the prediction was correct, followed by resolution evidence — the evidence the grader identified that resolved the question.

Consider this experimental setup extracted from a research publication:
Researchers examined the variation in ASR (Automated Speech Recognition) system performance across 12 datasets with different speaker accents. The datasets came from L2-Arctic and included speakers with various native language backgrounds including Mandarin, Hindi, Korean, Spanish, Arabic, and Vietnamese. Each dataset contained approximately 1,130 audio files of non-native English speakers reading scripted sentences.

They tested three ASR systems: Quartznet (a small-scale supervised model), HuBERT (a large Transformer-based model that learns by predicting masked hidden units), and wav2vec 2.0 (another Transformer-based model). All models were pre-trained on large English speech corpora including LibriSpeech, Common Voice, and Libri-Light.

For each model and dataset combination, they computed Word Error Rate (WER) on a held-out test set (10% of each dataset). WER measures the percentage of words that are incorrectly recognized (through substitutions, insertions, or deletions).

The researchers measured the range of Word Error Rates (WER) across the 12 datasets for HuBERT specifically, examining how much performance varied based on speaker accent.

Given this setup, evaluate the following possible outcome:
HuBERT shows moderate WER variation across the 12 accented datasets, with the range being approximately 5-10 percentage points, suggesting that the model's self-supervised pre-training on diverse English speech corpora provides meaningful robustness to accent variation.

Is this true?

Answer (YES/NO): NO